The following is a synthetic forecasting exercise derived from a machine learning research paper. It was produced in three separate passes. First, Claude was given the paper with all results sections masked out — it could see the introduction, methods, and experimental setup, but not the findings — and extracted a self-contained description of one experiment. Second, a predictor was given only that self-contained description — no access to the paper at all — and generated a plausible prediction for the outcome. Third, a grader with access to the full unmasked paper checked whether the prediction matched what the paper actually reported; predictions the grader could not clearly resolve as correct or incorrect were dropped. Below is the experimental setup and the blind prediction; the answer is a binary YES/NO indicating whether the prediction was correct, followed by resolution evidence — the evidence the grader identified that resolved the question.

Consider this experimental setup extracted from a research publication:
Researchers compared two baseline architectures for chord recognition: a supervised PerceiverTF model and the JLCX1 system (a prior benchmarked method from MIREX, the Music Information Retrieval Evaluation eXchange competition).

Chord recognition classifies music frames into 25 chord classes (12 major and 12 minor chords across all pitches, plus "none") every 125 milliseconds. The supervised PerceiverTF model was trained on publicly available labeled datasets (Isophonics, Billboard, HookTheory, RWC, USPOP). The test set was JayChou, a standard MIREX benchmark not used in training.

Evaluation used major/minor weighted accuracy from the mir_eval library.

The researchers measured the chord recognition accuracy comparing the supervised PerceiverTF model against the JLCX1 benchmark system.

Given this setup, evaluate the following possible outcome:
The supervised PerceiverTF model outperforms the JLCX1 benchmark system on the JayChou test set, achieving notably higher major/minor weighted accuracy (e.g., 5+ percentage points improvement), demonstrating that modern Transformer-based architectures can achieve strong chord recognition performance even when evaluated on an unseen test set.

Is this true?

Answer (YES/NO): NO